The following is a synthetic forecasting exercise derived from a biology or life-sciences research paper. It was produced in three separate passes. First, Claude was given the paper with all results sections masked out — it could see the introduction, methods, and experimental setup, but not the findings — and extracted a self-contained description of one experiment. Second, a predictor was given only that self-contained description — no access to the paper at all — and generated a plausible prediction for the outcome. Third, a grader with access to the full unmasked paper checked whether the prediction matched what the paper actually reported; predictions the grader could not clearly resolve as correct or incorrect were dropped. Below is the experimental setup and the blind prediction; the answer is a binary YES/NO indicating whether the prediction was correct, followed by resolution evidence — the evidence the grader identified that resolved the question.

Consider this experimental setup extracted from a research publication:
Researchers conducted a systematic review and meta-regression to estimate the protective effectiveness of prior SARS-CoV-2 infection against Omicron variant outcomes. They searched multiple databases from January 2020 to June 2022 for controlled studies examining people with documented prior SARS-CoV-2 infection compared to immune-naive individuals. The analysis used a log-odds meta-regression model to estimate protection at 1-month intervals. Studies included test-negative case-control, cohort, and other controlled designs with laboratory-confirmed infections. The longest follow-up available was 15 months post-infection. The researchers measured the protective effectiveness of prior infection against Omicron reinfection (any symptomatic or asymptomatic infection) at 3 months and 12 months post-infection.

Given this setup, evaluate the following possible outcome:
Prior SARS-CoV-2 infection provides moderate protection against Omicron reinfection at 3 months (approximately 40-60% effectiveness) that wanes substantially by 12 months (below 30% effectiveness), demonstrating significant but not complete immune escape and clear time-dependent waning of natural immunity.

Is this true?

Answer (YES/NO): NO